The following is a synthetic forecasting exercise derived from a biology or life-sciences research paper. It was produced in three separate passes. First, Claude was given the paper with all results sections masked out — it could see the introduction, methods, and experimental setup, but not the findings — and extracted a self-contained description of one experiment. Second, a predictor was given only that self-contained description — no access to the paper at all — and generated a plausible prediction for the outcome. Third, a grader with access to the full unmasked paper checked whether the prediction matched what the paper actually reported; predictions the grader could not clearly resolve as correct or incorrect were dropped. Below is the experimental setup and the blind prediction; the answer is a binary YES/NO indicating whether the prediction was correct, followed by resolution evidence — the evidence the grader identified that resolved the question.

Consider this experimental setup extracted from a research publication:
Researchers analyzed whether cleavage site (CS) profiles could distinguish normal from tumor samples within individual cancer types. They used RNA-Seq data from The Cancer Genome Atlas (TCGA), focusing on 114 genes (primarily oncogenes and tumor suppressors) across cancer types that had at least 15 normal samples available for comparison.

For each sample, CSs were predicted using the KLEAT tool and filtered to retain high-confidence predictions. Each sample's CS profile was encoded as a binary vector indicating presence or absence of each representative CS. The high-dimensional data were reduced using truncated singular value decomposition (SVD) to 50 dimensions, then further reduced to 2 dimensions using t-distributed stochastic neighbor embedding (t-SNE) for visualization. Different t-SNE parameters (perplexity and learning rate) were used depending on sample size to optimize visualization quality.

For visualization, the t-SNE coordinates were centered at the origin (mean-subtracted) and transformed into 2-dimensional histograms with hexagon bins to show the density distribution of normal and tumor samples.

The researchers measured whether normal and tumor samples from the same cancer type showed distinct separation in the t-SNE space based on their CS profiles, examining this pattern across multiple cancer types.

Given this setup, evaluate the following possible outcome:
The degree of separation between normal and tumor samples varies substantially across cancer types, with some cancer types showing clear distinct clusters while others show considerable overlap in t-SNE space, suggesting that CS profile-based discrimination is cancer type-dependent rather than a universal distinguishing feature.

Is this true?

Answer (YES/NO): YES